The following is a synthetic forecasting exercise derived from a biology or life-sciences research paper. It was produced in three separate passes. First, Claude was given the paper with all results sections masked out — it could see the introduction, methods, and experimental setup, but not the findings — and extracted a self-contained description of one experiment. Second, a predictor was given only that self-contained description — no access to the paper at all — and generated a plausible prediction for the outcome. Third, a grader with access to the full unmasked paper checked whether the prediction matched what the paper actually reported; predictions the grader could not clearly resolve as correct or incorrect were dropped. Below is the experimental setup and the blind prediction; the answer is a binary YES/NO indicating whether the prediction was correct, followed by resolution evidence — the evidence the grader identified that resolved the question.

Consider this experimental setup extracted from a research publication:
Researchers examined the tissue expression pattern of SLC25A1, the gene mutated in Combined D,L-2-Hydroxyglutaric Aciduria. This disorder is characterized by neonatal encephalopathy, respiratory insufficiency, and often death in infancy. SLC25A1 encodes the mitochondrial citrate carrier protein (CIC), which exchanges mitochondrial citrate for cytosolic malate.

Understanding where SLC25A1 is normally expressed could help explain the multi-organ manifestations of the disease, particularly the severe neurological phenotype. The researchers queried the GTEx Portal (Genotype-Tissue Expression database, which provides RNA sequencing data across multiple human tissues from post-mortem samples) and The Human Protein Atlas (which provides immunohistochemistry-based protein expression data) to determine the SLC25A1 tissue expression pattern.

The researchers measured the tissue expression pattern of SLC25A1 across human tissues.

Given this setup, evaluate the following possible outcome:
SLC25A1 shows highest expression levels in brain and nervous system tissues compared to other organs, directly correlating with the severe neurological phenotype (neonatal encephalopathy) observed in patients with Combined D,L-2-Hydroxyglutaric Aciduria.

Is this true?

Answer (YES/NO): NO